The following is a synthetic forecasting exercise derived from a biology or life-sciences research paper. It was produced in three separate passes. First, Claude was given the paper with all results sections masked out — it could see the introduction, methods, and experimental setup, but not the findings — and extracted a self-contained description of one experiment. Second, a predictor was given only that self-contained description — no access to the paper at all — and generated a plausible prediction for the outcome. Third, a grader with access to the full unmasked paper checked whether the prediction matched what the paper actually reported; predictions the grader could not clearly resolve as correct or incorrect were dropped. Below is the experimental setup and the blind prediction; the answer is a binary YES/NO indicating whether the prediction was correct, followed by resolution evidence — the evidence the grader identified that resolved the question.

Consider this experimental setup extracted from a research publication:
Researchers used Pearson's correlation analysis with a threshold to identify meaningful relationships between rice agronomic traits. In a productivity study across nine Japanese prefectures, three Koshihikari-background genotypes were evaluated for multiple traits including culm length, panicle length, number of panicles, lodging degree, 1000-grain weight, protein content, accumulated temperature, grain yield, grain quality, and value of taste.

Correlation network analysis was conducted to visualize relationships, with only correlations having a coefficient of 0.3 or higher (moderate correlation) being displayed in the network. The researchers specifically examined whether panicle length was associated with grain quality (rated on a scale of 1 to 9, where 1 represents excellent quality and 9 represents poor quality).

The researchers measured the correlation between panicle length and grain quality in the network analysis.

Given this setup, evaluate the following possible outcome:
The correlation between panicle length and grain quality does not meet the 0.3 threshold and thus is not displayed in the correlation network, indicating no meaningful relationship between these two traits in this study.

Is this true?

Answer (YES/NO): NO